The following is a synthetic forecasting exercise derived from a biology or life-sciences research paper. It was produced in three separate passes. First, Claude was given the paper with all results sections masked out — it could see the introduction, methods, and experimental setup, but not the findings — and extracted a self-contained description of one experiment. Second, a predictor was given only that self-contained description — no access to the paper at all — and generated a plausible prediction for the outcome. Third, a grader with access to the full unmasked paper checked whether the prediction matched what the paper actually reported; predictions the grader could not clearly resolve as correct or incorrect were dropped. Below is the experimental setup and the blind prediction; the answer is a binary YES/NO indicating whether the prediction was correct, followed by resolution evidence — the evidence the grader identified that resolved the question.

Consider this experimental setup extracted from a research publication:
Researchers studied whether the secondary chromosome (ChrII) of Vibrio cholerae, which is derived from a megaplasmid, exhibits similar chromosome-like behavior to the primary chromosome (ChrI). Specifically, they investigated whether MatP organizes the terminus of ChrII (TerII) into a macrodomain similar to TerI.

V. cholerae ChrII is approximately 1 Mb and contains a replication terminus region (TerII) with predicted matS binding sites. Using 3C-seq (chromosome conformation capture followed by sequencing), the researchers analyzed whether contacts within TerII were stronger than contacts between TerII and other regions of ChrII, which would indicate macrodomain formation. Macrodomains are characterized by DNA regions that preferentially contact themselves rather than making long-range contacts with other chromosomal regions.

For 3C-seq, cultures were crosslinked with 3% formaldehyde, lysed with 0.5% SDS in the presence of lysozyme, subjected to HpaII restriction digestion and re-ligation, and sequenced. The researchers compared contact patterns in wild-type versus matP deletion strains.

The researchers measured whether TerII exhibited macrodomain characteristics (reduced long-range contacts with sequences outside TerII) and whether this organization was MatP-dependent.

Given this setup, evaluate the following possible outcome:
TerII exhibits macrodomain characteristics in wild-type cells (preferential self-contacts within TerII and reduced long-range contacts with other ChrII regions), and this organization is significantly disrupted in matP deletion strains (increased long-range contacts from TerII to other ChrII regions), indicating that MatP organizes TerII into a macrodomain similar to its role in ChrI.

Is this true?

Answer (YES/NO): YES